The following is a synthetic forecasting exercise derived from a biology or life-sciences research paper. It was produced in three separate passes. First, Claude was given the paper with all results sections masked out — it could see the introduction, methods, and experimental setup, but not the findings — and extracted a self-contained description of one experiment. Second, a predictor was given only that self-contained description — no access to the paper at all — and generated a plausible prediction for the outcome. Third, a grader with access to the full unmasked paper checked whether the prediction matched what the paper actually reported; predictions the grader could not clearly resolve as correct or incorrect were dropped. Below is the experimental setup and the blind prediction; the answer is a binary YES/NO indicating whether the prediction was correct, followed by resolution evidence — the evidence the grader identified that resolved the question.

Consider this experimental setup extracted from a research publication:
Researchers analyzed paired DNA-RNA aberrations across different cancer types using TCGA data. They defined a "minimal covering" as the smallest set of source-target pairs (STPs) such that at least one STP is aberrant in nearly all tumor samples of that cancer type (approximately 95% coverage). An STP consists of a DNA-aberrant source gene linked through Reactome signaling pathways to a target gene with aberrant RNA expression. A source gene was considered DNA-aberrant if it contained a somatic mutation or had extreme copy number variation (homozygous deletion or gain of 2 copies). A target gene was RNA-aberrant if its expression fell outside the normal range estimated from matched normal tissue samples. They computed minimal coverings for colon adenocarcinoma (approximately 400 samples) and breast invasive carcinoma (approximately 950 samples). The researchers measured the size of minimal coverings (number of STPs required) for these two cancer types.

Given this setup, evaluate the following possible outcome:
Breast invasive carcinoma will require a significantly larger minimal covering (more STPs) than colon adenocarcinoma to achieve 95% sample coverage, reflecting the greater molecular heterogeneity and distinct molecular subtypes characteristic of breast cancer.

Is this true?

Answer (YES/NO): YES